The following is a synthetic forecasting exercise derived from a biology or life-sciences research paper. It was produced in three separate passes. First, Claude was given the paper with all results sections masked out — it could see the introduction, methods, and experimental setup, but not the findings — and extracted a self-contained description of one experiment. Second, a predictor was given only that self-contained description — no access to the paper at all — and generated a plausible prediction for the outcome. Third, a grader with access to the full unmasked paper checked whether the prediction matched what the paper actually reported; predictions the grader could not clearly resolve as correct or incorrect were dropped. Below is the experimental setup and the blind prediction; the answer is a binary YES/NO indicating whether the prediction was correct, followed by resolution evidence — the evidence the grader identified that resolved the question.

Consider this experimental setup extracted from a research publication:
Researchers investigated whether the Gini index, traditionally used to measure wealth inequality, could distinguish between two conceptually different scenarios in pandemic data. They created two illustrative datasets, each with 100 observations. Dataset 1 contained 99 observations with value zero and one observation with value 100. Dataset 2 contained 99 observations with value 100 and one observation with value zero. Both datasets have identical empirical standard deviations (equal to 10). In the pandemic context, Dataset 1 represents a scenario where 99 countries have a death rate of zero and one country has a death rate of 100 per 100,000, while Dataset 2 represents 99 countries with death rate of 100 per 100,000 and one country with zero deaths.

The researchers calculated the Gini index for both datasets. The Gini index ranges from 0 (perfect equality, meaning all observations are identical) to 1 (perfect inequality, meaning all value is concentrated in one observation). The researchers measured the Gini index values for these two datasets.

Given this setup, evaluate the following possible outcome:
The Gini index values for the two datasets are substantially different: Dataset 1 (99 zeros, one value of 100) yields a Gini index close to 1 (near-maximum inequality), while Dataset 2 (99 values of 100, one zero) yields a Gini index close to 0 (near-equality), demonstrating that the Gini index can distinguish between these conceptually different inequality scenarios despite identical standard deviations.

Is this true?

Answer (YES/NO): YES